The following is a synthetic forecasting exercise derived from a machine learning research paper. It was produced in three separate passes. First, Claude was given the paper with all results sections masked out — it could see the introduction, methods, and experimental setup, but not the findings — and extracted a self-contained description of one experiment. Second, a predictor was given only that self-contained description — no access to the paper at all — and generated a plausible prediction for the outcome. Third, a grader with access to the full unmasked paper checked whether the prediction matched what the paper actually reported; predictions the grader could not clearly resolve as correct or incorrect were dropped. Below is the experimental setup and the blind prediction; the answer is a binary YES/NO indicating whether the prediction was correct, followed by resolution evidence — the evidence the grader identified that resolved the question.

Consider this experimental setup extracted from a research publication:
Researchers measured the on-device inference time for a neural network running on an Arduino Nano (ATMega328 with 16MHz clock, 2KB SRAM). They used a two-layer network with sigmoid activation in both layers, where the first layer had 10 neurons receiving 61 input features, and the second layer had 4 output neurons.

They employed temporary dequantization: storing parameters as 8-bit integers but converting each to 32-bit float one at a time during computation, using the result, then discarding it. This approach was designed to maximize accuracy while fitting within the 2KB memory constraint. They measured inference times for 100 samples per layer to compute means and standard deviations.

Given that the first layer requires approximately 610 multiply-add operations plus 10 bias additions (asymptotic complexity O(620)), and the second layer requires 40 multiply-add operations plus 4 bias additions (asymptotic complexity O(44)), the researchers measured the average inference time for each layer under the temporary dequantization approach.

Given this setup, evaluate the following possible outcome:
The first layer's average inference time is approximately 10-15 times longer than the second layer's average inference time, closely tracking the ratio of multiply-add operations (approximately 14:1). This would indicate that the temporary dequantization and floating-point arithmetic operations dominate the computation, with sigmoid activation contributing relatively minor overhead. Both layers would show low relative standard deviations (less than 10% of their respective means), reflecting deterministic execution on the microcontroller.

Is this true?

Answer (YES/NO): NO